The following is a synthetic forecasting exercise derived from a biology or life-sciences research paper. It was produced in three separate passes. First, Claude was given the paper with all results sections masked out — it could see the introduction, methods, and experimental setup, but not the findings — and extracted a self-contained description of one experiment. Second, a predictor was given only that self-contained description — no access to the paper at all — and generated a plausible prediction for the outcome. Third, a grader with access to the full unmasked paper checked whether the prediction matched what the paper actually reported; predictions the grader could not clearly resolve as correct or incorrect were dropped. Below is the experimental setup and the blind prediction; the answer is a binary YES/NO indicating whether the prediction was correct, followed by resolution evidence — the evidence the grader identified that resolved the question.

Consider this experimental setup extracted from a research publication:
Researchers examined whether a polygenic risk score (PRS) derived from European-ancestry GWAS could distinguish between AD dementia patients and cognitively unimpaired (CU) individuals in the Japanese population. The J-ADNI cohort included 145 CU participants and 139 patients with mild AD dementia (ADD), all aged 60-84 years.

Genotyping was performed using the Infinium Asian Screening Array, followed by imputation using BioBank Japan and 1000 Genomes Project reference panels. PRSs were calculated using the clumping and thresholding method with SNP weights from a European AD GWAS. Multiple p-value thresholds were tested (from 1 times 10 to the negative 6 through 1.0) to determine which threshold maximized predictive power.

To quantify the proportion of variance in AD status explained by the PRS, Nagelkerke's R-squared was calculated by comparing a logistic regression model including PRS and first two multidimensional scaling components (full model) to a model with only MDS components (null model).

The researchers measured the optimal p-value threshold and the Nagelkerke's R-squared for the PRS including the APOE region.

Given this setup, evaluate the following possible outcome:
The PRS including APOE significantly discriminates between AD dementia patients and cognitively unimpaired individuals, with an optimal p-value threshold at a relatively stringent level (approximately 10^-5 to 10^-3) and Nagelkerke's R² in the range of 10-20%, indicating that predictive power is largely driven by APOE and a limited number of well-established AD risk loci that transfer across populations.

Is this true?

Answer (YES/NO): YES